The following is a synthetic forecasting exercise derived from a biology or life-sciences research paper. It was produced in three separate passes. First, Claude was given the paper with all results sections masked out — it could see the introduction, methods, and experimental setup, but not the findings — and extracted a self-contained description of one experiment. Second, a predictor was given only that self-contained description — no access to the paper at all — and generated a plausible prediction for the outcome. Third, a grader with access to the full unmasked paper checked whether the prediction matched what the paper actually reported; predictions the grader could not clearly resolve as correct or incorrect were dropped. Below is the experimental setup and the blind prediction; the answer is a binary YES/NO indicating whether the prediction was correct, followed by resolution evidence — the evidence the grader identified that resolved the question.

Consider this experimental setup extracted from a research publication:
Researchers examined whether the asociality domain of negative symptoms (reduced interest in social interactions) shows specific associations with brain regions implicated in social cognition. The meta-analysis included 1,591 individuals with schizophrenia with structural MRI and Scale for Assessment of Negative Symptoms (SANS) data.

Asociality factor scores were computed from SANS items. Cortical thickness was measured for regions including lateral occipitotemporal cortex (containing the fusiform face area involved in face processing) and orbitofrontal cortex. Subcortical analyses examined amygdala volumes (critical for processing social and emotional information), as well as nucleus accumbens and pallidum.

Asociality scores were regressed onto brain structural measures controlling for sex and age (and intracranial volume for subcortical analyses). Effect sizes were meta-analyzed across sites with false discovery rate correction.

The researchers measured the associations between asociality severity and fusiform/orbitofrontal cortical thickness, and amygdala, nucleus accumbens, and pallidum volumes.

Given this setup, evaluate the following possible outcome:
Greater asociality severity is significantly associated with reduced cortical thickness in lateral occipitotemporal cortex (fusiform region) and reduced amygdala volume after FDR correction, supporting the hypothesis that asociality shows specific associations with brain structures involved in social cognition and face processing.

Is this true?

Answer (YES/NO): NO